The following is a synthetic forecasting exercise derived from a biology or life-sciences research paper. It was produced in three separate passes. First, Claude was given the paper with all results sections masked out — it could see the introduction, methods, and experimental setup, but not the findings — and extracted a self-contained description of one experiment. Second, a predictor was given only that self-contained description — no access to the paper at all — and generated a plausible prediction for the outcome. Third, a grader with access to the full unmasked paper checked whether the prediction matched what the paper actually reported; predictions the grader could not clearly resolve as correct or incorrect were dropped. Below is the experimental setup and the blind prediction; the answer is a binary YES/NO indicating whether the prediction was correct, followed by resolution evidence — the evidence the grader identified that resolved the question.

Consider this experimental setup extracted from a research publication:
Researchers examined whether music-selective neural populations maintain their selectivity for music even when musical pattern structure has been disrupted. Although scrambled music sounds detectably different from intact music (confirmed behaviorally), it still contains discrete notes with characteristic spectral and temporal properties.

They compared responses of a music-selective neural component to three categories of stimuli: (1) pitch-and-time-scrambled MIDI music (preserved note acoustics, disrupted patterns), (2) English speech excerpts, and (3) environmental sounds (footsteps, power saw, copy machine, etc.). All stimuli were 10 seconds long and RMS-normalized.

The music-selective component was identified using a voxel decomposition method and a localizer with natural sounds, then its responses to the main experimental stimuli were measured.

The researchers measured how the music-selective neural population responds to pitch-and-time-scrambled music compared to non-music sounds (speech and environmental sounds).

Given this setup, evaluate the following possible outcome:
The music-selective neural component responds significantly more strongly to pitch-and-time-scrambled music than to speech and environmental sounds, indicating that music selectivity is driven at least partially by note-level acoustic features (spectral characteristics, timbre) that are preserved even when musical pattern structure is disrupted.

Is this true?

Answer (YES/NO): YES